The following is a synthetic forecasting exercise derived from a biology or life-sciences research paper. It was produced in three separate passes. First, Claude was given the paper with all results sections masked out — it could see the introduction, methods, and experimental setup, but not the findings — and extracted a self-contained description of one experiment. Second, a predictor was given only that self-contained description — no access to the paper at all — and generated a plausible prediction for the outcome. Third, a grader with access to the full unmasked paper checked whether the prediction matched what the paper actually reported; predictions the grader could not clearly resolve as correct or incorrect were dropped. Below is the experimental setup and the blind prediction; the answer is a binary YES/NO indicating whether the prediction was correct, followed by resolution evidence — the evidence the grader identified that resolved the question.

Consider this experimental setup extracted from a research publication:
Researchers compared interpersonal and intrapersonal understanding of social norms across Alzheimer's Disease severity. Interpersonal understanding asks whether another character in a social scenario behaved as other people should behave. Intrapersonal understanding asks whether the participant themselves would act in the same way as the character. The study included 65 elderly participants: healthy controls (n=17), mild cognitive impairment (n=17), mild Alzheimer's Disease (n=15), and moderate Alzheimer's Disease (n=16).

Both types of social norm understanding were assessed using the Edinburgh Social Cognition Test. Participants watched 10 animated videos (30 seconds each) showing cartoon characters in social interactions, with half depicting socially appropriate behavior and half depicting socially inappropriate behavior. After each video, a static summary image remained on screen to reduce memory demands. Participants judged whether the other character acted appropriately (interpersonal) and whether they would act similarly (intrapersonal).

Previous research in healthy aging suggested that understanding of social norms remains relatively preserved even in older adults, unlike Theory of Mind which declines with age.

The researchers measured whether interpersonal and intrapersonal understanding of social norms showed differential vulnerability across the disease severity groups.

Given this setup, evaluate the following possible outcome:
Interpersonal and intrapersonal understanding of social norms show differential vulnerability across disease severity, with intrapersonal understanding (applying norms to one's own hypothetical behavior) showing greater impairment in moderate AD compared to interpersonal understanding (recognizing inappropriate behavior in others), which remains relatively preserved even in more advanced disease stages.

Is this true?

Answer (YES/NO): YES